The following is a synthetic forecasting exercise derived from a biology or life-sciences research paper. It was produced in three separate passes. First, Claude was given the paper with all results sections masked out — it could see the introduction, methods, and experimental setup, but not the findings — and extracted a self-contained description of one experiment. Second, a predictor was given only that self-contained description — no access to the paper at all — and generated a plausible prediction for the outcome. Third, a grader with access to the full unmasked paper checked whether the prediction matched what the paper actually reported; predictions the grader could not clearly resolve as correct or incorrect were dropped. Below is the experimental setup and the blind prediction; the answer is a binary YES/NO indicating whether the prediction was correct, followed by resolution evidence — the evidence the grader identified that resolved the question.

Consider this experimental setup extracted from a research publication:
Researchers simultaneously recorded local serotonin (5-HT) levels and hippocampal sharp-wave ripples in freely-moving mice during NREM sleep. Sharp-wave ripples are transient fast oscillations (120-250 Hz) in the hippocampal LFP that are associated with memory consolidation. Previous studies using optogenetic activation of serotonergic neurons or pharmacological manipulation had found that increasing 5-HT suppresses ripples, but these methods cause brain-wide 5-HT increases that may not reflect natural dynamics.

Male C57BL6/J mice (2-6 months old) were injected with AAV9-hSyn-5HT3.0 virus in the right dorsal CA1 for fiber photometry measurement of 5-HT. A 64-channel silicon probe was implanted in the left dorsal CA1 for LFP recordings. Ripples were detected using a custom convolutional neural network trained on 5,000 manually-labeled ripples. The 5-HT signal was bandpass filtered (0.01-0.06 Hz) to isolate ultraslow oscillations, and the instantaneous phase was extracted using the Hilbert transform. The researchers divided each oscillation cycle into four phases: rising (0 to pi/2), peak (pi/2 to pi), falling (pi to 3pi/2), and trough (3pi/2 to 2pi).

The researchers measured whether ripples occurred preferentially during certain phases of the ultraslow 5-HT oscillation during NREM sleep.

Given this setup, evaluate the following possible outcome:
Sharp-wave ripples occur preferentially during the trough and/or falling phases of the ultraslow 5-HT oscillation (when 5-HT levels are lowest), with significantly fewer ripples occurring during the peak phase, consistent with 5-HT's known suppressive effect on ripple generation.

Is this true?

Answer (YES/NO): NO